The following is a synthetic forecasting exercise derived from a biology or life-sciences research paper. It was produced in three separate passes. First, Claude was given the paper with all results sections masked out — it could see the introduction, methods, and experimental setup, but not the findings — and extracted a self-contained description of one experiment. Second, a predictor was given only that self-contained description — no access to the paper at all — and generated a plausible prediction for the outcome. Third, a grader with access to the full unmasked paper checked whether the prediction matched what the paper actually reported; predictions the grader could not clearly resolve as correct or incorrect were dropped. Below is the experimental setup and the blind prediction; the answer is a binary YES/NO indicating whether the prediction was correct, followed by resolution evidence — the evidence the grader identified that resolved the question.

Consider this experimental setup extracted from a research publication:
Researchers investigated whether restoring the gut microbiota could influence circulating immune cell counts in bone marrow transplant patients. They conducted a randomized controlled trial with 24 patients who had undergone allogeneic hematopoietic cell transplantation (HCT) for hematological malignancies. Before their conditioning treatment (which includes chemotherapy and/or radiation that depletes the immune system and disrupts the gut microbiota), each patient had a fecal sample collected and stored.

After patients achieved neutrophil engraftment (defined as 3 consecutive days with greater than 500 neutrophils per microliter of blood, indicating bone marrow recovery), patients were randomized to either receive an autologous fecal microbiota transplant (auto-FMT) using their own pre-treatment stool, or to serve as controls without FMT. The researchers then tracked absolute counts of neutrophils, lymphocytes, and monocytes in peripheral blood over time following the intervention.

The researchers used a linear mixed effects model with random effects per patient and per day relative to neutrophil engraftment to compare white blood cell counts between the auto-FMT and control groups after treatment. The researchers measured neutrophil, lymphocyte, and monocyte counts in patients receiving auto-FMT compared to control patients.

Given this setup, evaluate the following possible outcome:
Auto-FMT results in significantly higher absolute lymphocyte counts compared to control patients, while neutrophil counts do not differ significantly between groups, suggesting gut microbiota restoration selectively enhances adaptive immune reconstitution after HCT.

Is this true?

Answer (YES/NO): NO